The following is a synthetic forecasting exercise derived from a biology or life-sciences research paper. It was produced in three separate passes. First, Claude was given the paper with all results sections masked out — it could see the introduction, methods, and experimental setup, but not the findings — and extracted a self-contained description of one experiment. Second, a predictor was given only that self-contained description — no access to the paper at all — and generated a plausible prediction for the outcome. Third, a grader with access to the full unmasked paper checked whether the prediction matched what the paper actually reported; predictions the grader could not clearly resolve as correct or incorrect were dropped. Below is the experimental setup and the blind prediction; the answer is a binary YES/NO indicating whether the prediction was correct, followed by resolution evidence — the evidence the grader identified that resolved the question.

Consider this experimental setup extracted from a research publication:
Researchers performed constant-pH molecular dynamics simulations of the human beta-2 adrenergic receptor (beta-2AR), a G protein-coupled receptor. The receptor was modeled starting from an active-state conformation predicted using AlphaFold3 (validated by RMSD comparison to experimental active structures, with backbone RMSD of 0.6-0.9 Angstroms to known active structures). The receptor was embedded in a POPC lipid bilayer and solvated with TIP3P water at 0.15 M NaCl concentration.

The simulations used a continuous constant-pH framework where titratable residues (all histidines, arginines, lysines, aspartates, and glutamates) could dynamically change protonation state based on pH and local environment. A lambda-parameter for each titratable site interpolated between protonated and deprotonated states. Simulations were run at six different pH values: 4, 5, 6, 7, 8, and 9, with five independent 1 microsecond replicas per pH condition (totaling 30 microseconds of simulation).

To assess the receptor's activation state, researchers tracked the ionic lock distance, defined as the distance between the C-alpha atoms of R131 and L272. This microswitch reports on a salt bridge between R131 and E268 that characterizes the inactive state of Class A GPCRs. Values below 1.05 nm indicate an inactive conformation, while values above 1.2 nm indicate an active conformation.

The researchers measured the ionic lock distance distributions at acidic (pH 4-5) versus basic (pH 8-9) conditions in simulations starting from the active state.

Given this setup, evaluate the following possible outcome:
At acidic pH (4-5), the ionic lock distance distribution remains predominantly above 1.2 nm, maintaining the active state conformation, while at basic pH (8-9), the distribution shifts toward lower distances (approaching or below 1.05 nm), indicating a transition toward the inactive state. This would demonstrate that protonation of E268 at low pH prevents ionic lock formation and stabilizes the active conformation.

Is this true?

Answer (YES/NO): YES